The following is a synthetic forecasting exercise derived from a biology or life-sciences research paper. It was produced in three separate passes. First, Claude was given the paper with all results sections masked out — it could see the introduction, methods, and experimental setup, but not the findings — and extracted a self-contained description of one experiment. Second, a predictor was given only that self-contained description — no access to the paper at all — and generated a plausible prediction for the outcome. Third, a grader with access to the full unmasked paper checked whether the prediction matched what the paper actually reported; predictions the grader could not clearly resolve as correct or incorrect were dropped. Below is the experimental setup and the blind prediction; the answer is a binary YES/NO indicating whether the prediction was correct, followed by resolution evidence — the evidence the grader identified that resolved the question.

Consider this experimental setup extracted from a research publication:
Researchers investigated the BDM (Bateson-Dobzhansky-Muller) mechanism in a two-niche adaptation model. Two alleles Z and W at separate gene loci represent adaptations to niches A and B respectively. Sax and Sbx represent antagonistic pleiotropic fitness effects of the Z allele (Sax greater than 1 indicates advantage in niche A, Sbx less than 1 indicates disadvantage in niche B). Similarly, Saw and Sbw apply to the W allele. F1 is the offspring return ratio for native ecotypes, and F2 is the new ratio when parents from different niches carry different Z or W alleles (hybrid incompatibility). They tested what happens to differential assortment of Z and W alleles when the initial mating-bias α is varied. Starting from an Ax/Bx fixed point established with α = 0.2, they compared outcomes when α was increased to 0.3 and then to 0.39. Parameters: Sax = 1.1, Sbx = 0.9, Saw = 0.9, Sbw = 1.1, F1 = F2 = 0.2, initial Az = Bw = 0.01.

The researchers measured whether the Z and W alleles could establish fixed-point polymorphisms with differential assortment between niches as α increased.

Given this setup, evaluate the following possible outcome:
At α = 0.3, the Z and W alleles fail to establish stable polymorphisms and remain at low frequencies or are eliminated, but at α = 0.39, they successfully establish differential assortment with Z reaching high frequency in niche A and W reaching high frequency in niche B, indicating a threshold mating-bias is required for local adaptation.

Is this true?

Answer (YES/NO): NO